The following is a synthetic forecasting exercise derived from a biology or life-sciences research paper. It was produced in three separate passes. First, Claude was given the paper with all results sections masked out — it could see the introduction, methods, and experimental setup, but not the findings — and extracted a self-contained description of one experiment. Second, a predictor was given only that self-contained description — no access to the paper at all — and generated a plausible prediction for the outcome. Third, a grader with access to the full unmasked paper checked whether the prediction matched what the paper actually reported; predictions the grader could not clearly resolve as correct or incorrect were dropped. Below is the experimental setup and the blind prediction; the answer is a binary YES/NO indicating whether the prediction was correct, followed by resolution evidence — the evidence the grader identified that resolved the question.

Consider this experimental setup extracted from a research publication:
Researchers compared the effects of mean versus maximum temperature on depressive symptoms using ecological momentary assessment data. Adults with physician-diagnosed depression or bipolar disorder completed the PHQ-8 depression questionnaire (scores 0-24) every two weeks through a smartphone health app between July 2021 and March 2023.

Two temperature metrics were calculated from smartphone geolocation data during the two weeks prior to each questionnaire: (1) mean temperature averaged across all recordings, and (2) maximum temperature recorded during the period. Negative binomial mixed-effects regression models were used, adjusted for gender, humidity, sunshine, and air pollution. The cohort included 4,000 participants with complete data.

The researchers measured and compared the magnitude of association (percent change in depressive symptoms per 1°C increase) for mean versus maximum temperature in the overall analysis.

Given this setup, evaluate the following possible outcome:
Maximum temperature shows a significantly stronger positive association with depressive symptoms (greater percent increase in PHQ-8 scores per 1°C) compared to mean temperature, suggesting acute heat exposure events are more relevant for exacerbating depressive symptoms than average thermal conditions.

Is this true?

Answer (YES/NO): NO